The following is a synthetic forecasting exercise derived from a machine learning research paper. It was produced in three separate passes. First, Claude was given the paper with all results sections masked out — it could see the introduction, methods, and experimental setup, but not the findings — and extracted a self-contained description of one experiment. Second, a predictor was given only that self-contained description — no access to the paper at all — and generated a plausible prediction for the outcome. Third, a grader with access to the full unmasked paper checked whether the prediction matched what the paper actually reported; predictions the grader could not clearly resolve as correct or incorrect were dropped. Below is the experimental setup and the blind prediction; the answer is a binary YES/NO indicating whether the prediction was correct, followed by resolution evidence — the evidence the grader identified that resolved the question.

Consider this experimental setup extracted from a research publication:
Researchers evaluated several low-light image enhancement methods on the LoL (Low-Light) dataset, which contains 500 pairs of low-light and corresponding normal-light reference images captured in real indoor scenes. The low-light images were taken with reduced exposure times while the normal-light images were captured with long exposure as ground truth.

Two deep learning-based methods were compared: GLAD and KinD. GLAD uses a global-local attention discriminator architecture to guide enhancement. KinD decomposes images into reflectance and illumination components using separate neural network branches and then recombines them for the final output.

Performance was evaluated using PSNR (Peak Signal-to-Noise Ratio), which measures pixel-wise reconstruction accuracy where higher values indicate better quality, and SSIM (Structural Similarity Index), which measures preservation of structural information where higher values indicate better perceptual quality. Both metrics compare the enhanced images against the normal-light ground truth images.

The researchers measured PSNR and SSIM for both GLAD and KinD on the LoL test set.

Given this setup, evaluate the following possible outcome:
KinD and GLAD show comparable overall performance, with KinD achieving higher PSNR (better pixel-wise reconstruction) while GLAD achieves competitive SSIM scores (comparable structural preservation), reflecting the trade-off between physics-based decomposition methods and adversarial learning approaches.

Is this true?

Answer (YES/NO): NO